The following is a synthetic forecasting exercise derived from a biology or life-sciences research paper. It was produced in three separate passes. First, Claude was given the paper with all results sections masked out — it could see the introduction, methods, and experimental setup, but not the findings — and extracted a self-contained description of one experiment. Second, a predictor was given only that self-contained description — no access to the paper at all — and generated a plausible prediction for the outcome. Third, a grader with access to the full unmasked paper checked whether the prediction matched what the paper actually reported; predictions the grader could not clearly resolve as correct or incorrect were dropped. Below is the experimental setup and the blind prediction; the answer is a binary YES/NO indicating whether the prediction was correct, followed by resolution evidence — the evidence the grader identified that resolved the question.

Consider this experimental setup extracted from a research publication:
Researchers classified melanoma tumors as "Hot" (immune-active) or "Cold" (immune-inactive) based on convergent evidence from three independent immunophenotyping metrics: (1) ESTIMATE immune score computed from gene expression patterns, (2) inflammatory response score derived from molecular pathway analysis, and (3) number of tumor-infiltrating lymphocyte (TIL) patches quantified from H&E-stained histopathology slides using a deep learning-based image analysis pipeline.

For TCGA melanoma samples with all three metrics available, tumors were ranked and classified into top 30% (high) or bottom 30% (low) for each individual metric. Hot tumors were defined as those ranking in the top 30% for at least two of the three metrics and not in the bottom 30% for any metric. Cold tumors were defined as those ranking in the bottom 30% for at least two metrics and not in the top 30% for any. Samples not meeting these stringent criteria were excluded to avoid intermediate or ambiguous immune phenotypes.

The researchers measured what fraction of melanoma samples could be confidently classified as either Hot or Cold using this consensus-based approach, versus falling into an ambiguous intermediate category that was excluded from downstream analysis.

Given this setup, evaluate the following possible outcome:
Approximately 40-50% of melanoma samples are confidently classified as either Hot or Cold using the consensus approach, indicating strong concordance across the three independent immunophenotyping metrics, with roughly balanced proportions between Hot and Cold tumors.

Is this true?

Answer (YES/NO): NO